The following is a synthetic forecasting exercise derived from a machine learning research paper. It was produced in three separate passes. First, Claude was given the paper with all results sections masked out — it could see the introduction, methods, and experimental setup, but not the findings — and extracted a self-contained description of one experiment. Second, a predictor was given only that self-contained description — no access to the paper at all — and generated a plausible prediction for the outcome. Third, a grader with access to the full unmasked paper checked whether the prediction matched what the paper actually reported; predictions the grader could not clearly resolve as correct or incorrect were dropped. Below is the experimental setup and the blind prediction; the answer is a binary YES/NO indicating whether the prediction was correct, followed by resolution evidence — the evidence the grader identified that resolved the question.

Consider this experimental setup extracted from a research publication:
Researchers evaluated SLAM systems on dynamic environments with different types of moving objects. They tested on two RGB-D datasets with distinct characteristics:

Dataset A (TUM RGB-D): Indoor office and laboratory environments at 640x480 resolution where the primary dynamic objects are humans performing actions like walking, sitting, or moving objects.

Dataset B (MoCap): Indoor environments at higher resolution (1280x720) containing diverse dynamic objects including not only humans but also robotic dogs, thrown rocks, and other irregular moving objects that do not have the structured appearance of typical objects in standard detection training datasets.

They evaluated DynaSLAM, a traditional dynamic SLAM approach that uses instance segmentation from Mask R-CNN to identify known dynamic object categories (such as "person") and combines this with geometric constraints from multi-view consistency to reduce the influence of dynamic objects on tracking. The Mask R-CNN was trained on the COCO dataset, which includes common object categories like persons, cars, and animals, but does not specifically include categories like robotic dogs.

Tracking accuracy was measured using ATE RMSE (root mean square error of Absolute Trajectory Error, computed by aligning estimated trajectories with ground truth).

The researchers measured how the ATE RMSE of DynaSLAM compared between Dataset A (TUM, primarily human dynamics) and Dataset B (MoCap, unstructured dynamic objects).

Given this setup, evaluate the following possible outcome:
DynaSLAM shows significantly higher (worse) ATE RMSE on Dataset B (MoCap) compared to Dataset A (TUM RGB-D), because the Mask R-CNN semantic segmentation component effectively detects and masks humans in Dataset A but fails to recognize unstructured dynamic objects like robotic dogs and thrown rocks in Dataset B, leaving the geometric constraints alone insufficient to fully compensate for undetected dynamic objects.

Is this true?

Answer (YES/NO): YES